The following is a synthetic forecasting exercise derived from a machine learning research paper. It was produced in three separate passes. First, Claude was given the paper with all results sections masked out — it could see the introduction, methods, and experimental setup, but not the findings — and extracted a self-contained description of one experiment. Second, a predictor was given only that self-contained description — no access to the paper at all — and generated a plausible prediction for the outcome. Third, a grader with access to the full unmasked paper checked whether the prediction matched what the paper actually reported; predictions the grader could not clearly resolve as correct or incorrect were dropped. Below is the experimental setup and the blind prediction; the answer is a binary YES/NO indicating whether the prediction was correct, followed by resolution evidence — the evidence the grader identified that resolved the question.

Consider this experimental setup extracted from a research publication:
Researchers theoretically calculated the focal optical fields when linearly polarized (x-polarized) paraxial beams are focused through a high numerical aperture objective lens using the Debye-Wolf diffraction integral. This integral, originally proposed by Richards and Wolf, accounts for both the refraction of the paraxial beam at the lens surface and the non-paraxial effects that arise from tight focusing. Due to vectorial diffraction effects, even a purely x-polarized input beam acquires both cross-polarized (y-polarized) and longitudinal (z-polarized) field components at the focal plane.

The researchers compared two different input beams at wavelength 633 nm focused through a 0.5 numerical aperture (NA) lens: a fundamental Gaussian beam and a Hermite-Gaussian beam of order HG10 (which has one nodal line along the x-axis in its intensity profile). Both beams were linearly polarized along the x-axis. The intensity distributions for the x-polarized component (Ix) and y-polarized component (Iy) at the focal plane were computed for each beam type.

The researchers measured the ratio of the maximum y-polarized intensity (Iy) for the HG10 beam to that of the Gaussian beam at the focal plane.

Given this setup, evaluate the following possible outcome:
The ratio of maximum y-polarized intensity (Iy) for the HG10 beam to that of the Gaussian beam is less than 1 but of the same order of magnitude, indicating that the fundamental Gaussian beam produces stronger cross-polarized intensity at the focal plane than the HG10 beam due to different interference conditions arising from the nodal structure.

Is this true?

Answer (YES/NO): NO